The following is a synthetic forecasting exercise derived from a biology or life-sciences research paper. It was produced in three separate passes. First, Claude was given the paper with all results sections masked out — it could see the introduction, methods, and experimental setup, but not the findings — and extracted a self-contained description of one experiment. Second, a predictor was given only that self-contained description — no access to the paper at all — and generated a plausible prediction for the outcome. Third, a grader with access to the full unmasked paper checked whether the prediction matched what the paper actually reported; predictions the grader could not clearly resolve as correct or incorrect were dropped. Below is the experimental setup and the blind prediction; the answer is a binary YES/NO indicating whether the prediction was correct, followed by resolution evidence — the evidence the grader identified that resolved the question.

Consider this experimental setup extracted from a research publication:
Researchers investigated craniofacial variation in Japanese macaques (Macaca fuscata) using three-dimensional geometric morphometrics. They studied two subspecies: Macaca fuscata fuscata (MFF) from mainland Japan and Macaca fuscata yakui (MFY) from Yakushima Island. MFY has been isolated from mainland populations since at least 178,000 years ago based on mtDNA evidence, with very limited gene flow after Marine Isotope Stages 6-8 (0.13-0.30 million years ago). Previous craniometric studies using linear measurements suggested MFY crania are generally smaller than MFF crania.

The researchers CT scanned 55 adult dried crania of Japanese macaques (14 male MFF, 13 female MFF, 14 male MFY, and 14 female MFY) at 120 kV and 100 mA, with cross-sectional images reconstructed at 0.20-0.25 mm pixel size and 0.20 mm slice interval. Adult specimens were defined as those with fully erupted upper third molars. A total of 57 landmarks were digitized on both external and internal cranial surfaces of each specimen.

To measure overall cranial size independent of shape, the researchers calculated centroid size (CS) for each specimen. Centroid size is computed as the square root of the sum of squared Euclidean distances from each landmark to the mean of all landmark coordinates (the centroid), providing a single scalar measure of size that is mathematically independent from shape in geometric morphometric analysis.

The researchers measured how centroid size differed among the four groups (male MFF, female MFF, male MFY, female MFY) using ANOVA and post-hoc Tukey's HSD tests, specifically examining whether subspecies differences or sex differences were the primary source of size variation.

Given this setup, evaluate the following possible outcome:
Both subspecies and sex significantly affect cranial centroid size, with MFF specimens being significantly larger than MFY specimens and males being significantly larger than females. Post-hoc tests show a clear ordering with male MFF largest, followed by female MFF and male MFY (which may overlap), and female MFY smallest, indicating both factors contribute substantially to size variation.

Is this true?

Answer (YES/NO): YES